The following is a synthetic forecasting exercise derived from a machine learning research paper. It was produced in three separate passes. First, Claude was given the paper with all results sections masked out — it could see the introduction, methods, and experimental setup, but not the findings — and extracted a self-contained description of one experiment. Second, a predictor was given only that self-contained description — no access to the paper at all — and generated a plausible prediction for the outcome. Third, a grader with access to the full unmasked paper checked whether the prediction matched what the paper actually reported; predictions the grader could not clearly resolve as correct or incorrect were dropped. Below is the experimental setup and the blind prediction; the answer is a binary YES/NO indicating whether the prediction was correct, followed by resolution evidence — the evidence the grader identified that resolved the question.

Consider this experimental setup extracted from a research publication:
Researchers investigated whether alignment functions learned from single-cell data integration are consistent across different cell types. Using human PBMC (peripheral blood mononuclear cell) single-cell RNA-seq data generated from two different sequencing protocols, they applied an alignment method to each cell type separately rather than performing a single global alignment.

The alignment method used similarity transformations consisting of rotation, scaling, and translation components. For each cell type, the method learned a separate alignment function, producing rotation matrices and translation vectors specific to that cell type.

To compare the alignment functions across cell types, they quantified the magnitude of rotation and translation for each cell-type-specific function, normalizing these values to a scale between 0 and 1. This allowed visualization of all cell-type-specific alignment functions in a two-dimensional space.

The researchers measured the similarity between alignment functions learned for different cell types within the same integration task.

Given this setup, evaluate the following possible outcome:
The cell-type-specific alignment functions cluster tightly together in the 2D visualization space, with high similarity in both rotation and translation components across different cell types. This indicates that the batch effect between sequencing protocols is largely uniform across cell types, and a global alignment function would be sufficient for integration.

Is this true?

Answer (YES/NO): YES